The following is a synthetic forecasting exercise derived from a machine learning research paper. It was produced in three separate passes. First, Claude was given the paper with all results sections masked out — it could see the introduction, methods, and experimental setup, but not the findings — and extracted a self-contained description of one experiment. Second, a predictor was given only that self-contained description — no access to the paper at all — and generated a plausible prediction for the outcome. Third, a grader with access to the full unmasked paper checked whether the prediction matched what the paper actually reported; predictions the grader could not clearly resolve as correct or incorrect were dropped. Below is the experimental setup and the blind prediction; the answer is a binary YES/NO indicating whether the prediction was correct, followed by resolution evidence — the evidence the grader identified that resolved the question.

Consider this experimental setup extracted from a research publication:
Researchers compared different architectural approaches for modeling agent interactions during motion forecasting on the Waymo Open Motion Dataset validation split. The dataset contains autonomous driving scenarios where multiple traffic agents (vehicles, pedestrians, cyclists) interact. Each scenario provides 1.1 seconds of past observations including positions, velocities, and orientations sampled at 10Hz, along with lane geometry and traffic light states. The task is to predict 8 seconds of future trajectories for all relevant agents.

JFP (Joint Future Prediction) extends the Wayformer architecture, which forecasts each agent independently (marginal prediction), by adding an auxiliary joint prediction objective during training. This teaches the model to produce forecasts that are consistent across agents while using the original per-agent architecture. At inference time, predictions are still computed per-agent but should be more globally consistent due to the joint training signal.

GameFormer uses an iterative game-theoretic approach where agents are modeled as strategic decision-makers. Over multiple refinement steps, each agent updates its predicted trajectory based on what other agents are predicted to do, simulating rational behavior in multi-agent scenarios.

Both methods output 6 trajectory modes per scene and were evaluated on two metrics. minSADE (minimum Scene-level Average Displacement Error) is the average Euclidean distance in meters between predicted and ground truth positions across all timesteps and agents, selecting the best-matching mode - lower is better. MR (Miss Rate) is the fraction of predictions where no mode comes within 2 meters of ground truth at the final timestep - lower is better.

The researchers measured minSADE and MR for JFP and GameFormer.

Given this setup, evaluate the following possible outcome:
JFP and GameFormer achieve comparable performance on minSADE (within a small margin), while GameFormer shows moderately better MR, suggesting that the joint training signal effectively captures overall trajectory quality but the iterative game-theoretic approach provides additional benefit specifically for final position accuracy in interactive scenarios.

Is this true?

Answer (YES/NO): NO